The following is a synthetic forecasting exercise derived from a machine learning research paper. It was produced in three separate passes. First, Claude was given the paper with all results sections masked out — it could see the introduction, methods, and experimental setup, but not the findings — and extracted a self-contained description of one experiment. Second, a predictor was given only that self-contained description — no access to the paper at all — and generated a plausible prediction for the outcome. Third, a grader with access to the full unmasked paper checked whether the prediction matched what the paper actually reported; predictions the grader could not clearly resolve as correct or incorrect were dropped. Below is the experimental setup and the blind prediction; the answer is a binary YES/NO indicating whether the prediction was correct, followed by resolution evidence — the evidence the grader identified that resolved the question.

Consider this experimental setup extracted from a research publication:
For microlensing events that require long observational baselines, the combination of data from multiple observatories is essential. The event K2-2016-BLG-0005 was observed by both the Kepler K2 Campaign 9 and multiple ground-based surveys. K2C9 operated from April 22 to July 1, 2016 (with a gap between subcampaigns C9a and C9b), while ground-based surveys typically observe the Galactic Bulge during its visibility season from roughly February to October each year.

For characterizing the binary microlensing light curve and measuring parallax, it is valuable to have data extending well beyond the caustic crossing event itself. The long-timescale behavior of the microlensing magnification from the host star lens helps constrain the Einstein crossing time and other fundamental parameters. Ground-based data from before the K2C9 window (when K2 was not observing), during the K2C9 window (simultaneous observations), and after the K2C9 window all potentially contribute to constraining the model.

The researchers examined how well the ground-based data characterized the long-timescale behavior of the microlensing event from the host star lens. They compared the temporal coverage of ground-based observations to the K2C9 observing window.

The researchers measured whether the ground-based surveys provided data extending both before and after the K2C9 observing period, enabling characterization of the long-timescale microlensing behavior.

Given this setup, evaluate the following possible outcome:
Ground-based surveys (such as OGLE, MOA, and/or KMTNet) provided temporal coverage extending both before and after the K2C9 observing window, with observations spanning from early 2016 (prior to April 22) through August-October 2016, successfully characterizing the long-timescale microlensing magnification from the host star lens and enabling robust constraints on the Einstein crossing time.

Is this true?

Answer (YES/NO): YES